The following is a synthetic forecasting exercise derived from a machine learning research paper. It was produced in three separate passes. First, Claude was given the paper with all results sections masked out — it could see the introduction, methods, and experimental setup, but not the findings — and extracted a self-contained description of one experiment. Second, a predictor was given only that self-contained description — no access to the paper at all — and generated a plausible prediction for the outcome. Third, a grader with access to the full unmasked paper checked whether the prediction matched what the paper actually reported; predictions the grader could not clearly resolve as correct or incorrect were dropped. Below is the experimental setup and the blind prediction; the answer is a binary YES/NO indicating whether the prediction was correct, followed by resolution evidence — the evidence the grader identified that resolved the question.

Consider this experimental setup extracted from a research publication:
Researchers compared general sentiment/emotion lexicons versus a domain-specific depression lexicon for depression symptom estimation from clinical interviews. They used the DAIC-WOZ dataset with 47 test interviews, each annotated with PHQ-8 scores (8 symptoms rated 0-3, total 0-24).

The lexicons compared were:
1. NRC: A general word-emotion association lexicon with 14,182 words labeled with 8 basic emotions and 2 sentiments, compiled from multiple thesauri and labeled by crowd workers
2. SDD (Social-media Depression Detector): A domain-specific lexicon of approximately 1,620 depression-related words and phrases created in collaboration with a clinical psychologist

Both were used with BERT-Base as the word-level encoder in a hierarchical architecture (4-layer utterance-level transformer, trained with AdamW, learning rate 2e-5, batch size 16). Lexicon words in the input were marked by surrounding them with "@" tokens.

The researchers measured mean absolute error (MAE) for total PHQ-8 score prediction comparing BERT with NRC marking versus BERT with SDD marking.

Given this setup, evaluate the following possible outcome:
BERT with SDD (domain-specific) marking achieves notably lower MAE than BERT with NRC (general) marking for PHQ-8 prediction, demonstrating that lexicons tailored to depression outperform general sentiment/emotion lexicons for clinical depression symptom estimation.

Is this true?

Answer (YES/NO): NO